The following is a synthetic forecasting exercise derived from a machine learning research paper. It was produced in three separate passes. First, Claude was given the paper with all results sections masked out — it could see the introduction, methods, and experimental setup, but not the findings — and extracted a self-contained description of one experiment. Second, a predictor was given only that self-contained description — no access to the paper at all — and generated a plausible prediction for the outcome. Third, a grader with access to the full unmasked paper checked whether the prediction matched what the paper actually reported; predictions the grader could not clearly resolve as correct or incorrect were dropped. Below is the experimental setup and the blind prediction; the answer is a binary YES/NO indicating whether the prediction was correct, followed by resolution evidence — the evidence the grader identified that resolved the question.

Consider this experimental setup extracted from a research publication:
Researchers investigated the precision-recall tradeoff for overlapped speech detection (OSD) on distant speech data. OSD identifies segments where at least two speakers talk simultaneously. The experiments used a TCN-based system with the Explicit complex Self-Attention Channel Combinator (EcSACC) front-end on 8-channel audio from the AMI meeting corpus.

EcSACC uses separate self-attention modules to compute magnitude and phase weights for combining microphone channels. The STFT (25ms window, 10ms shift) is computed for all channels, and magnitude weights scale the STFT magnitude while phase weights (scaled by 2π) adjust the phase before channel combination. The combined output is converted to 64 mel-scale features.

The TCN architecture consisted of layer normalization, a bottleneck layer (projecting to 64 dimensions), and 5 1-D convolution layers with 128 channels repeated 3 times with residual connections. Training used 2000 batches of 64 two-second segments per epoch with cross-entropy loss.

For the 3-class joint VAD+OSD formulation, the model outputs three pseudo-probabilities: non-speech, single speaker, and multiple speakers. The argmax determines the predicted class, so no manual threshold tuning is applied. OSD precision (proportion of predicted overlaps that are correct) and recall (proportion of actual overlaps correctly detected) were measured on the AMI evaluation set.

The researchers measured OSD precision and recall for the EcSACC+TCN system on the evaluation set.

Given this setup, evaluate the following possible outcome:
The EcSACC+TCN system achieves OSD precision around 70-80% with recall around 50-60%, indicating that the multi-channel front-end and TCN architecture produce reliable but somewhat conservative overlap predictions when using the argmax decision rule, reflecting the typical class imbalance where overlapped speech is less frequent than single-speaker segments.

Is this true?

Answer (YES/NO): NO